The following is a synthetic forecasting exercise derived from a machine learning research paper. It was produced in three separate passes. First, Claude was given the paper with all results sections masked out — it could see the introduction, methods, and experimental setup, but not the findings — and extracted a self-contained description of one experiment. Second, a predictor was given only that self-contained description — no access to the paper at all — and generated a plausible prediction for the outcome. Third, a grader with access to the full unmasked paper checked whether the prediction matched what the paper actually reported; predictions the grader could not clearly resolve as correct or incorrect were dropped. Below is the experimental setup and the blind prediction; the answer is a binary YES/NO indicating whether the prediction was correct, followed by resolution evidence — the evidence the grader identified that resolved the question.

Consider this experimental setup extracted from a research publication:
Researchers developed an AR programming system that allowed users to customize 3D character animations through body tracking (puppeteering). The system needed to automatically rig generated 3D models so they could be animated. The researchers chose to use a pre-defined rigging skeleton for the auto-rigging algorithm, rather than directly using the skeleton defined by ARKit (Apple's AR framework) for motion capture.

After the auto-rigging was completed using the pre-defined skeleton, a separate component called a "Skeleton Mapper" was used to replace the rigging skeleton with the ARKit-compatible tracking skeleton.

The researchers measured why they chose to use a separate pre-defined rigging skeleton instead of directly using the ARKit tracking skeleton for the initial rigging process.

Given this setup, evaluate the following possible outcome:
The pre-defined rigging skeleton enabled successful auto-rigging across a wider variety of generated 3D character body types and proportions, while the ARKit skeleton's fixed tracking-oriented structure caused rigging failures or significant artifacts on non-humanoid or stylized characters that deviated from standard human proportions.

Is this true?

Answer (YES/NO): NO